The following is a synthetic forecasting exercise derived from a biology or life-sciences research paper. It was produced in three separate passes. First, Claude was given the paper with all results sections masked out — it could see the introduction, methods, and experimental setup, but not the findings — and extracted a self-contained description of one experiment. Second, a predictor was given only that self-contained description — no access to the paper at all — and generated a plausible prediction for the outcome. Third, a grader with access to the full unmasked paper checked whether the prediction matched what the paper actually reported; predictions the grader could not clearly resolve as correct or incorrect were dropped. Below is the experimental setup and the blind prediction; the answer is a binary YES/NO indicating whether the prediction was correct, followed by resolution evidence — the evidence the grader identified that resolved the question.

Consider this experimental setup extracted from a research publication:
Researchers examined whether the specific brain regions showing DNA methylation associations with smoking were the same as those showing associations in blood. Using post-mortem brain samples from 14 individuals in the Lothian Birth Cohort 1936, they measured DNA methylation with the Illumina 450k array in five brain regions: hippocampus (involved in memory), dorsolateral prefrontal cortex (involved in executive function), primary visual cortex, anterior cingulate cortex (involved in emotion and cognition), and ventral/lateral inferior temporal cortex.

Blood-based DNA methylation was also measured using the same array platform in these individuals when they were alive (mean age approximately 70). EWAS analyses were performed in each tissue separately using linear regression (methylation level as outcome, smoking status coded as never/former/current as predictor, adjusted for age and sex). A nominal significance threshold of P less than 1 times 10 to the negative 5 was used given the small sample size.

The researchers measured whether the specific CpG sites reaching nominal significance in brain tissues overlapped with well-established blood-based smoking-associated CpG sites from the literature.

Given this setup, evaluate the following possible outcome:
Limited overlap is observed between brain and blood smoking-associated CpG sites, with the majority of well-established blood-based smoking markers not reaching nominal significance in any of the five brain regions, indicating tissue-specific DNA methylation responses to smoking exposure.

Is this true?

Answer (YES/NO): YES